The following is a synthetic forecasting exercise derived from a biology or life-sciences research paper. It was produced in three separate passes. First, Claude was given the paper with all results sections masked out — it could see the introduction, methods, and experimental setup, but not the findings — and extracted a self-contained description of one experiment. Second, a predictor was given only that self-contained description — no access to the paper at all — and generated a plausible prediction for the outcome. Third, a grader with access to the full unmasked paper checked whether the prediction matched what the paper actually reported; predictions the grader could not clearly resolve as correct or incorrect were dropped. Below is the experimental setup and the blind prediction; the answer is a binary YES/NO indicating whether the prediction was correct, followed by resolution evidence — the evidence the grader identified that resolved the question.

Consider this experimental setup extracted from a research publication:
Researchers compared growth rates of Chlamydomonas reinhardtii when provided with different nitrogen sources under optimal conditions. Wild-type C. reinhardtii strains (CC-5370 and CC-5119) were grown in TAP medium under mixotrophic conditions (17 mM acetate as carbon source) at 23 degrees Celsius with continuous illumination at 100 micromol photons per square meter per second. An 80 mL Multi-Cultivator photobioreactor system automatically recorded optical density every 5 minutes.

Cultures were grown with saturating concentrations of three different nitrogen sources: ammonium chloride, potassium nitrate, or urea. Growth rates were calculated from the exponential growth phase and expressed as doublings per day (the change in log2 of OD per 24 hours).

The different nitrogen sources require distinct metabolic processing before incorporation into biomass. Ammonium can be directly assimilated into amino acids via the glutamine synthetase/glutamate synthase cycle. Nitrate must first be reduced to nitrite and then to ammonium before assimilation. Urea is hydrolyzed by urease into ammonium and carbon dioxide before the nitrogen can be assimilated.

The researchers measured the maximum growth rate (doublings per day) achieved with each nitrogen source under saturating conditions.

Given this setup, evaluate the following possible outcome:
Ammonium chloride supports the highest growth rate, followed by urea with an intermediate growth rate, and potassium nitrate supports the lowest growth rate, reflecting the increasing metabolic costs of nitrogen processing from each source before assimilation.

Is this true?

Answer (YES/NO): NO